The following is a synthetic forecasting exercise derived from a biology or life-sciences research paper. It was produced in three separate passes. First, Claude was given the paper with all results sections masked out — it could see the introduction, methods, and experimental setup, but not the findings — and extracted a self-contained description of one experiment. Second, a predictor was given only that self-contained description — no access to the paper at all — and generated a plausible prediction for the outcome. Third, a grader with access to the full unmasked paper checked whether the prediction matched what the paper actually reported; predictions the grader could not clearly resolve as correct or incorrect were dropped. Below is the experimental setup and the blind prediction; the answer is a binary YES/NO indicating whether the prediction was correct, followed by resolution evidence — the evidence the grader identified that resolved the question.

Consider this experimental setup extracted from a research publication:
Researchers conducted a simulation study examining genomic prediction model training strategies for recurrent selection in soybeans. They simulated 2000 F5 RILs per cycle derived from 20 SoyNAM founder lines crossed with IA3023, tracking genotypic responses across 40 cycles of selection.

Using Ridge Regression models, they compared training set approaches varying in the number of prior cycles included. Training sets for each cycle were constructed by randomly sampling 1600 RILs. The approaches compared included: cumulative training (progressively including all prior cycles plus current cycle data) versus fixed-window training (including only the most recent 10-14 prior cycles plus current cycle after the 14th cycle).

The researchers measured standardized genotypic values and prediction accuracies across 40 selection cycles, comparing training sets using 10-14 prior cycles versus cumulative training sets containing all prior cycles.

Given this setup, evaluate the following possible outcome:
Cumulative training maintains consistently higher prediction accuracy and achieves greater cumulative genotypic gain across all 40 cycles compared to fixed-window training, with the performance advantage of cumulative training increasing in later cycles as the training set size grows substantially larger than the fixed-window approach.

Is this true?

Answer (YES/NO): NO